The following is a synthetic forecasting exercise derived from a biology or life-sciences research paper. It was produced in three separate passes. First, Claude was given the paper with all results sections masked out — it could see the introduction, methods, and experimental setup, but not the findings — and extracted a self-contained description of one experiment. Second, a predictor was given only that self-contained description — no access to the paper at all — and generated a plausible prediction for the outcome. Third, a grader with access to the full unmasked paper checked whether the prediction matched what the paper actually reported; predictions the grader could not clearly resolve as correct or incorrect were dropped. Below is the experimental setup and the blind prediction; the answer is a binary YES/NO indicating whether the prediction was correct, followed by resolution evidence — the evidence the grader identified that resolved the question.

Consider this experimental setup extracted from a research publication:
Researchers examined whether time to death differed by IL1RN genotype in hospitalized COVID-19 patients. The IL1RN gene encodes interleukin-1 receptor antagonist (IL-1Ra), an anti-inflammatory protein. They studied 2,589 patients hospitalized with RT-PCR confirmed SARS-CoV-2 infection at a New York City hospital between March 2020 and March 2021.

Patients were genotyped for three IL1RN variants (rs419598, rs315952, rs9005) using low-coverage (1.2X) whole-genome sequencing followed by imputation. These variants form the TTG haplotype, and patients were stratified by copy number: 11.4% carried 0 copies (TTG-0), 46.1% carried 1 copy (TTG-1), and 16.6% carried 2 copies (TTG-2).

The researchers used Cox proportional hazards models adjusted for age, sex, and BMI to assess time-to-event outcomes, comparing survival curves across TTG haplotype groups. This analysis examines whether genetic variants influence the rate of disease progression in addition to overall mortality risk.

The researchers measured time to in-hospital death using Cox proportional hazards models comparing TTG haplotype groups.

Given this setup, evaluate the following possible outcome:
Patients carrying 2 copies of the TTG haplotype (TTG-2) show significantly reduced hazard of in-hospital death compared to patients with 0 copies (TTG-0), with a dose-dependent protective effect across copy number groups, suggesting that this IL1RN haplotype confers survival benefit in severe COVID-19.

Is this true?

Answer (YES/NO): NO